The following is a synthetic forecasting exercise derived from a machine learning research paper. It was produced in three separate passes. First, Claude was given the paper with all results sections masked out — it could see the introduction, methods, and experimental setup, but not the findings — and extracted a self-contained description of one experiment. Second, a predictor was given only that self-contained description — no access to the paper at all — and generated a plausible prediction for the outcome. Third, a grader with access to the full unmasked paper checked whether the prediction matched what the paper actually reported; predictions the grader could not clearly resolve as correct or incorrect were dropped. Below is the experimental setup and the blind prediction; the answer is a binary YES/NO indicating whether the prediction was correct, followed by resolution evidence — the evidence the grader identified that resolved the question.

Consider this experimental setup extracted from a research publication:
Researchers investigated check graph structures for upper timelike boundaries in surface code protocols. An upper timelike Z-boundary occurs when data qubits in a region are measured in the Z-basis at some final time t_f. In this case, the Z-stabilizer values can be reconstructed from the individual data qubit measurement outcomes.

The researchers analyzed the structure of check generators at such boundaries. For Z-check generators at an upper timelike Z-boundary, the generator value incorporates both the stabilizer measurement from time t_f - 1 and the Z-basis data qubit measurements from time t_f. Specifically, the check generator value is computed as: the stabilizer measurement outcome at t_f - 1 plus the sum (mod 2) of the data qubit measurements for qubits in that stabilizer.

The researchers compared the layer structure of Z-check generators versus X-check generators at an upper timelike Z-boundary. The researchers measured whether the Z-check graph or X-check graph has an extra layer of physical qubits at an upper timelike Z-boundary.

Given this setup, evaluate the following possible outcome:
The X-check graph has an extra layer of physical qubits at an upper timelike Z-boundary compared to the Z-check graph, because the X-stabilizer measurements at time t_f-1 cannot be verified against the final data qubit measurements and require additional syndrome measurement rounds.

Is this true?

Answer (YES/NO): NO